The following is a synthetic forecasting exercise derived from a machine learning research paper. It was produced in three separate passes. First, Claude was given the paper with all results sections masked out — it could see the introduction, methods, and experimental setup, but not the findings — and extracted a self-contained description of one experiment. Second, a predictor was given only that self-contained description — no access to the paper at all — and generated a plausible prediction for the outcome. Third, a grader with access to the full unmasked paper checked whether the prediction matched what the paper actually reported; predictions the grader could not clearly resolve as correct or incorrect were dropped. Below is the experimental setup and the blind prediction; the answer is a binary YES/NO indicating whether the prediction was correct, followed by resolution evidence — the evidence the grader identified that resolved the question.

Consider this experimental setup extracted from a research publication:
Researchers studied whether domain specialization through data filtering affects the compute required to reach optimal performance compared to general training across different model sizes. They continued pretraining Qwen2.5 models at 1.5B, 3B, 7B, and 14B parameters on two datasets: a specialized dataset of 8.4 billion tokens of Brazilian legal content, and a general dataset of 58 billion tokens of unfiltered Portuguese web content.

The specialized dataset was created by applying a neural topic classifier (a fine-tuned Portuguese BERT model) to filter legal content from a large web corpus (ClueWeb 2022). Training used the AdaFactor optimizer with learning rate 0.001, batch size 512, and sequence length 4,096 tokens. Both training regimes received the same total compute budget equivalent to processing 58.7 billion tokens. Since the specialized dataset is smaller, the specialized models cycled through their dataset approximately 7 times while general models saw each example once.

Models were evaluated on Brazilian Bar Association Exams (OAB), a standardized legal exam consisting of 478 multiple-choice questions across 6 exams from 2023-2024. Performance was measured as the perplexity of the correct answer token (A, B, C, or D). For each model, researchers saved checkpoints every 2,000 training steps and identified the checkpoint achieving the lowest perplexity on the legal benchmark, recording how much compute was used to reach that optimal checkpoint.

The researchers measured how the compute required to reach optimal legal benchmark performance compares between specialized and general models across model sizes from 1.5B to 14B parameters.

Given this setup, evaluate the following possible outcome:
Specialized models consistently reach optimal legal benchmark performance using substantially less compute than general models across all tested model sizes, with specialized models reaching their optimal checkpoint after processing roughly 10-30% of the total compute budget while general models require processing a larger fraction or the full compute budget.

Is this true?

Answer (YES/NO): NO